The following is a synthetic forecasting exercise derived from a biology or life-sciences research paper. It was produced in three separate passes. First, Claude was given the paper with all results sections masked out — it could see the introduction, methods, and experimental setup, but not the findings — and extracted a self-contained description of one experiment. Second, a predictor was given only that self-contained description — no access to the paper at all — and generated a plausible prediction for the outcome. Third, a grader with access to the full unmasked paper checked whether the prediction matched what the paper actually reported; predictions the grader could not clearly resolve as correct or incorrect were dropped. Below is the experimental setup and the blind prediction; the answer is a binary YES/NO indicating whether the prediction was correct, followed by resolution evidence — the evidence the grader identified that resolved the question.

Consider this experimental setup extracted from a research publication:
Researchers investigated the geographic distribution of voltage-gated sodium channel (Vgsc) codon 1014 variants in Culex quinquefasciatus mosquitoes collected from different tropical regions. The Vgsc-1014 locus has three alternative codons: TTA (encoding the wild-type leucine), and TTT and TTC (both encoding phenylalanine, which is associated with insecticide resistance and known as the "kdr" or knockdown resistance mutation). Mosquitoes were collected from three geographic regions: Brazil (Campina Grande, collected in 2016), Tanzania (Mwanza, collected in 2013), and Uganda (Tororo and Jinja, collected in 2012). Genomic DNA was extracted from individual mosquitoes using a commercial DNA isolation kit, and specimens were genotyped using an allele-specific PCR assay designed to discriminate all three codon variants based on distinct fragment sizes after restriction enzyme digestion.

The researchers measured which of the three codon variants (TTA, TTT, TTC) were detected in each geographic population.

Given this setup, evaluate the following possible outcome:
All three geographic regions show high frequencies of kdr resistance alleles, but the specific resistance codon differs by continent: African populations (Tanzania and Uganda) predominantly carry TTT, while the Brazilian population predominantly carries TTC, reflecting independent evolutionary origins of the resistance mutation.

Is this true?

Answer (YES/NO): NO